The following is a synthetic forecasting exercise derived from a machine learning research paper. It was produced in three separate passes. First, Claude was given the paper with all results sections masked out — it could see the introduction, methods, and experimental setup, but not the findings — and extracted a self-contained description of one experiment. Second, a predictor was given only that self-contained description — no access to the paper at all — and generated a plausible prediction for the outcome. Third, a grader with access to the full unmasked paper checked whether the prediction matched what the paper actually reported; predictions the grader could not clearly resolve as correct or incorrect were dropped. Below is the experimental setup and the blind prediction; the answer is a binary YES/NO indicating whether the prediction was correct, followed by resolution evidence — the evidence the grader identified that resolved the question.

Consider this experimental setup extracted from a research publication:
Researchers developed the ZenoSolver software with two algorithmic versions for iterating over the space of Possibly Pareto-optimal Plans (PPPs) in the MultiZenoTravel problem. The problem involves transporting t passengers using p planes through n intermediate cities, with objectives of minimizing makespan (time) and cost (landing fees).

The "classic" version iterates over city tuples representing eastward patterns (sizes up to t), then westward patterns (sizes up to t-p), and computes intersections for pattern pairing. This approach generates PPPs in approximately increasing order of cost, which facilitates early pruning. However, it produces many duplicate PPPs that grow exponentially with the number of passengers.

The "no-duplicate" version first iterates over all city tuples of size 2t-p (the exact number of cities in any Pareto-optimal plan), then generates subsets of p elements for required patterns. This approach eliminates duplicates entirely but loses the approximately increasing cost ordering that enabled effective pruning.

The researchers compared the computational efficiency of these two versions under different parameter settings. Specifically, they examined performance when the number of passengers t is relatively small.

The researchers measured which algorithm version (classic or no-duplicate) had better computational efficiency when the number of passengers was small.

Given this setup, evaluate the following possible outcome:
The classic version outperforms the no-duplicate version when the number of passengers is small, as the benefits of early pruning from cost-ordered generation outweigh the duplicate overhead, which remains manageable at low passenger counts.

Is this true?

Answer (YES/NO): YES